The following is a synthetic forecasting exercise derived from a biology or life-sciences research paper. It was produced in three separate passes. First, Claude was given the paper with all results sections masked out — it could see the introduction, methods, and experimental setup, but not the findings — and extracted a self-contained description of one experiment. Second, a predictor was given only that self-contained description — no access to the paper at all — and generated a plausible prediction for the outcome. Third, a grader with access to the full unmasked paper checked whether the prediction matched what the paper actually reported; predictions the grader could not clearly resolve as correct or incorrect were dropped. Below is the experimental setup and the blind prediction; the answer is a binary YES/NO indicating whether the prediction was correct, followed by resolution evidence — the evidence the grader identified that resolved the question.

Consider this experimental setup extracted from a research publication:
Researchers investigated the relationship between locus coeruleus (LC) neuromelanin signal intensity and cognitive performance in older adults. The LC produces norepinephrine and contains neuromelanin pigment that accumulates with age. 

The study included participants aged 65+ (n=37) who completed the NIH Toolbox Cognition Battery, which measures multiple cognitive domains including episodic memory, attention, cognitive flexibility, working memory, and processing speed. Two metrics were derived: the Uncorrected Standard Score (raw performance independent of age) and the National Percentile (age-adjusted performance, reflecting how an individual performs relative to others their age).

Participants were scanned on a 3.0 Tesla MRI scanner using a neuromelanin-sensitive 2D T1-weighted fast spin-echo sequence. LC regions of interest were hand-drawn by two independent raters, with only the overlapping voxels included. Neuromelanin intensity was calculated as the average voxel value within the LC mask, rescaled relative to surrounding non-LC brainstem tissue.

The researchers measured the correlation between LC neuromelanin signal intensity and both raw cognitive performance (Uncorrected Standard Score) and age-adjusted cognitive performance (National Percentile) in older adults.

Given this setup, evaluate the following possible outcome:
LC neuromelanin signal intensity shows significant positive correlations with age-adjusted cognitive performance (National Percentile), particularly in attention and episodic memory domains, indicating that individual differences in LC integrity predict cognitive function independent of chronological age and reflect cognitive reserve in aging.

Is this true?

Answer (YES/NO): NO